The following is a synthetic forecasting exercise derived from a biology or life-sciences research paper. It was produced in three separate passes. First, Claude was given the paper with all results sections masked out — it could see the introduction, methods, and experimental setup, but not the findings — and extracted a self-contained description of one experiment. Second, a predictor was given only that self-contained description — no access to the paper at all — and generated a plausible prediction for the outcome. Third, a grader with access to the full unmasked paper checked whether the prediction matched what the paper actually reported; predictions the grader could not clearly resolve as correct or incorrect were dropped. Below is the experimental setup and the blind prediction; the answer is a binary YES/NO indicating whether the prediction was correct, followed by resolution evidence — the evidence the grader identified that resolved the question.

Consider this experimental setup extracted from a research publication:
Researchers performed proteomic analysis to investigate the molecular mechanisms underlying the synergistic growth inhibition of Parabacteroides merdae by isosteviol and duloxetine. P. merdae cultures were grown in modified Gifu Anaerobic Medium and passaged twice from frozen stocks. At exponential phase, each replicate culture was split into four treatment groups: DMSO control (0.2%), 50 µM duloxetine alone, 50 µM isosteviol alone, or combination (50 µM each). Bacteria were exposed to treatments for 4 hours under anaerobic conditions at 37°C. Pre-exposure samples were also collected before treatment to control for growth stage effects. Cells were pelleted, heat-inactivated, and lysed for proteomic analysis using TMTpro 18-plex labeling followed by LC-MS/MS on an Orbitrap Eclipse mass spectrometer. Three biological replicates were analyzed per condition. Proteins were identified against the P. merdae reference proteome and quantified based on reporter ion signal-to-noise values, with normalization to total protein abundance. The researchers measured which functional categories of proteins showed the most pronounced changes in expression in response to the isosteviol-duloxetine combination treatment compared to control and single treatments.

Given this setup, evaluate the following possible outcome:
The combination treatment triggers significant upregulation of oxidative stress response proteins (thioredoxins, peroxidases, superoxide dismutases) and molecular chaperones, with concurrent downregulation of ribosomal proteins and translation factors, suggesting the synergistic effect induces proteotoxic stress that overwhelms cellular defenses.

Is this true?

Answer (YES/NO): NO